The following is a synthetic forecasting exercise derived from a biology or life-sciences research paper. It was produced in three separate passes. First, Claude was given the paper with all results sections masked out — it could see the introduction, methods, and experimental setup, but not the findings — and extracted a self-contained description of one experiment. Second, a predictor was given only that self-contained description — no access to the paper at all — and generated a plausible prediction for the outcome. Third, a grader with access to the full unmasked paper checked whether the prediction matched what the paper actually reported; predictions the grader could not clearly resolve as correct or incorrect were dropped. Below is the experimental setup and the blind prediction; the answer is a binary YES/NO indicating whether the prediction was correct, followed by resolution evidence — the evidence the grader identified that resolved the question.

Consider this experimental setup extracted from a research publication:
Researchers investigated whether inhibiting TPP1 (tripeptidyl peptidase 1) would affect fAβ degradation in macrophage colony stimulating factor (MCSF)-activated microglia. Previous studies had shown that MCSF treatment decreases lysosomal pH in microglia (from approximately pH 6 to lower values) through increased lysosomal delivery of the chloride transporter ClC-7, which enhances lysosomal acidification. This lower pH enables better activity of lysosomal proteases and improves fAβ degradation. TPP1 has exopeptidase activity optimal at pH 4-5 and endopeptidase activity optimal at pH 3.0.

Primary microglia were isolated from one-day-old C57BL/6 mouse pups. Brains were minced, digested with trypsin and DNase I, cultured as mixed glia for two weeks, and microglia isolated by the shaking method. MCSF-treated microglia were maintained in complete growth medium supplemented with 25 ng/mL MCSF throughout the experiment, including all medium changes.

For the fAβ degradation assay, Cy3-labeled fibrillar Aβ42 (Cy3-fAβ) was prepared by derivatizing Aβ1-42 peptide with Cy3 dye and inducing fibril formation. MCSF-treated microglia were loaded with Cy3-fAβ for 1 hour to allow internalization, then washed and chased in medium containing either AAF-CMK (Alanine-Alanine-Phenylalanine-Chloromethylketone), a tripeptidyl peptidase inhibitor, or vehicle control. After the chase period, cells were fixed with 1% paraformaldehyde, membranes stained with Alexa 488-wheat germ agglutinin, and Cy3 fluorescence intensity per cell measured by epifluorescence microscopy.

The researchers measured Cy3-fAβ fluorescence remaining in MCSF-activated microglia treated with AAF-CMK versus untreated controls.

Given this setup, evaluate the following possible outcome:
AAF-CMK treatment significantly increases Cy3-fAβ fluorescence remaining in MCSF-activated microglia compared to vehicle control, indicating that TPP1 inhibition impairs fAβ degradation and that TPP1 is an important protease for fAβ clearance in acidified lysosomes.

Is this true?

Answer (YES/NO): YES